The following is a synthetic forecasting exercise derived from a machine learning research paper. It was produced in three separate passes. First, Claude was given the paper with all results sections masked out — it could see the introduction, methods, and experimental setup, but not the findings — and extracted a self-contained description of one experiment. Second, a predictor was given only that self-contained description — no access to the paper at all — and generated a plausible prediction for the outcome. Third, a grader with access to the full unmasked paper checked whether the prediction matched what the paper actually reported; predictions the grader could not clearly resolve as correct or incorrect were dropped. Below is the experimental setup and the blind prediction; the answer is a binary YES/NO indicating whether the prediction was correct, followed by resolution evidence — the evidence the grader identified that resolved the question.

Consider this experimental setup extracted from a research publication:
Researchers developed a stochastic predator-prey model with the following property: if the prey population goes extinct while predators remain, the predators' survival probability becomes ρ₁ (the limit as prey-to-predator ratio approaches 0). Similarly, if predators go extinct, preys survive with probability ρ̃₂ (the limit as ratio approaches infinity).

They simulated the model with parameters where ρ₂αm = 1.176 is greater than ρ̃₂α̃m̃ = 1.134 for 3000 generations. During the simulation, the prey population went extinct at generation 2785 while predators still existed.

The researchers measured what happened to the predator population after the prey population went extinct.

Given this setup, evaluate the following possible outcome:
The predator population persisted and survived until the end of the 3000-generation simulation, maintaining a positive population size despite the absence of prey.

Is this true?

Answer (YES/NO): NO